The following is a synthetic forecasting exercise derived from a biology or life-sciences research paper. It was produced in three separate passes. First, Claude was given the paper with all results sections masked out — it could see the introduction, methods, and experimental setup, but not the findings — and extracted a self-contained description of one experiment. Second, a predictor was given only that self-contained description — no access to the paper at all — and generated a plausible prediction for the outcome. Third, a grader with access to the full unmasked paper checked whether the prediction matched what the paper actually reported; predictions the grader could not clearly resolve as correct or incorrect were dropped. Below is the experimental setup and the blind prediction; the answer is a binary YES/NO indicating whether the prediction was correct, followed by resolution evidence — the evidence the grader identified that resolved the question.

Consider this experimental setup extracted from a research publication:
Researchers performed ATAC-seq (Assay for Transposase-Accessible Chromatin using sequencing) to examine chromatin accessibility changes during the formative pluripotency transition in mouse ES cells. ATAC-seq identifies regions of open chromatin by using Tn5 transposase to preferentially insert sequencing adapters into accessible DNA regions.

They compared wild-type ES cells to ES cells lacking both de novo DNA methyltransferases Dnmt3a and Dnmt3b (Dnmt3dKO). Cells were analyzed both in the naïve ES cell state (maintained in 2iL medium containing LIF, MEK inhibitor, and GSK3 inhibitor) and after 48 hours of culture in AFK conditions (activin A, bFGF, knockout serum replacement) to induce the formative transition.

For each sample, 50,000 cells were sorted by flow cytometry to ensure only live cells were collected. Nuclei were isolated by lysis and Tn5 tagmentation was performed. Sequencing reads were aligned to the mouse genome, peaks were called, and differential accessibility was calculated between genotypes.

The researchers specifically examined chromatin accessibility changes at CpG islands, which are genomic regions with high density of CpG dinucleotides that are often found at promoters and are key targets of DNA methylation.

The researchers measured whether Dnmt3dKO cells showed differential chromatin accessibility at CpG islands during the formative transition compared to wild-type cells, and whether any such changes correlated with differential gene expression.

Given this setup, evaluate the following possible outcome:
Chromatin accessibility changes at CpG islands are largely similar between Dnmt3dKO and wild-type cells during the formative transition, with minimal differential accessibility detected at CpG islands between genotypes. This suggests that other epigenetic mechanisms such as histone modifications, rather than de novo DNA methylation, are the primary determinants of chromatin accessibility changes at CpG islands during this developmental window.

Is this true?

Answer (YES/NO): NO